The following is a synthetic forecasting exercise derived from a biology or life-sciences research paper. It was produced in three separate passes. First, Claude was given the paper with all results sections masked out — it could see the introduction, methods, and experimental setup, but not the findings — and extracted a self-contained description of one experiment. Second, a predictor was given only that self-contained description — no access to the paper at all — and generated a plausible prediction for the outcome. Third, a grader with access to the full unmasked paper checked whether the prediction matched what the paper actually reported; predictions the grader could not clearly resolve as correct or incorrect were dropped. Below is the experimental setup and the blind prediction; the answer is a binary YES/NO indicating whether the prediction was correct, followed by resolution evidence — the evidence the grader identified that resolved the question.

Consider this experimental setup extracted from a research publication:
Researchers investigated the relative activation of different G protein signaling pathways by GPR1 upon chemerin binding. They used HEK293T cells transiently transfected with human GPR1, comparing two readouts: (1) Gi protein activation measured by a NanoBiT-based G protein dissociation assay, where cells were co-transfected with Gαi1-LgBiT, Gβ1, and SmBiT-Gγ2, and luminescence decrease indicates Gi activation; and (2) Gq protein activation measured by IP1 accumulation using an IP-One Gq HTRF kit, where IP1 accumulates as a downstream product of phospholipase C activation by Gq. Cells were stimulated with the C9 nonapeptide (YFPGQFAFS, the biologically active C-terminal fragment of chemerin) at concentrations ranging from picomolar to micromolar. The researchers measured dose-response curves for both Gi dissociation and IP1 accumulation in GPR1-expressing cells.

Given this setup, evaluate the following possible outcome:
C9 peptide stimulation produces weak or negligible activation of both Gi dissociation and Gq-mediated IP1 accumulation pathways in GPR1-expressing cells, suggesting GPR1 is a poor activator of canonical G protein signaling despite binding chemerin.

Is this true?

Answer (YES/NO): NO